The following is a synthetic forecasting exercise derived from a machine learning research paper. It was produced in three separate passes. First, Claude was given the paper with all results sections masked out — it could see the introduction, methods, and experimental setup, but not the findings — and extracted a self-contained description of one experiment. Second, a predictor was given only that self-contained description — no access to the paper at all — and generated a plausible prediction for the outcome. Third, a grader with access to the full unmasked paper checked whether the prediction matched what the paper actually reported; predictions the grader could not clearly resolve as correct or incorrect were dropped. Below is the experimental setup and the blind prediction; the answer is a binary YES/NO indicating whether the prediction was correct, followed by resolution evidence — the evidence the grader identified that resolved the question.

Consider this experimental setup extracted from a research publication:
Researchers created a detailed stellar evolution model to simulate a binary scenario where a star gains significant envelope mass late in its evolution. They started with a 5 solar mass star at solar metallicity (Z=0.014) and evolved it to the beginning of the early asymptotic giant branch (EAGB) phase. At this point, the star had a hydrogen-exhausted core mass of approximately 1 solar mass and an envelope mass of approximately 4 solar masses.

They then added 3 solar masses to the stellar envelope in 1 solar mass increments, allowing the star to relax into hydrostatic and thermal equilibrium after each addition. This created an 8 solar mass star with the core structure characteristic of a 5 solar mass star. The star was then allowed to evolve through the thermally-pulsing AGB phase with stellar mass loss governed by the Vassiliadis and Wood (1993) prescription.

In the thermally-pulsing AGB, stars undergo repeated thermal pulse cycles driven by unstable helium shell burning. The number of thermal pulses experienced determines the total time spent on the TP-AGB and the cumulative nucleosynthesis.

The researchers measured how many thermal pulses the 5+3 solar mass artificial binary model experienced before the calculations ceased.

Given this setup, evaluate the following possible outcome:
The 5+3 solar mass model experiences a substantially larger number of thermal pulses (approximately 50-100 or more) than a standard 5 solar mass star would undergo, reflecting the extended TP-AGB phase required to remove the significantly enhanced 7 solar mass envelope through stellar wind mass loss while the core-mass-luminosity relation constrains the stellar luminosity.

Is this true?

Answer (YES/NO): YES